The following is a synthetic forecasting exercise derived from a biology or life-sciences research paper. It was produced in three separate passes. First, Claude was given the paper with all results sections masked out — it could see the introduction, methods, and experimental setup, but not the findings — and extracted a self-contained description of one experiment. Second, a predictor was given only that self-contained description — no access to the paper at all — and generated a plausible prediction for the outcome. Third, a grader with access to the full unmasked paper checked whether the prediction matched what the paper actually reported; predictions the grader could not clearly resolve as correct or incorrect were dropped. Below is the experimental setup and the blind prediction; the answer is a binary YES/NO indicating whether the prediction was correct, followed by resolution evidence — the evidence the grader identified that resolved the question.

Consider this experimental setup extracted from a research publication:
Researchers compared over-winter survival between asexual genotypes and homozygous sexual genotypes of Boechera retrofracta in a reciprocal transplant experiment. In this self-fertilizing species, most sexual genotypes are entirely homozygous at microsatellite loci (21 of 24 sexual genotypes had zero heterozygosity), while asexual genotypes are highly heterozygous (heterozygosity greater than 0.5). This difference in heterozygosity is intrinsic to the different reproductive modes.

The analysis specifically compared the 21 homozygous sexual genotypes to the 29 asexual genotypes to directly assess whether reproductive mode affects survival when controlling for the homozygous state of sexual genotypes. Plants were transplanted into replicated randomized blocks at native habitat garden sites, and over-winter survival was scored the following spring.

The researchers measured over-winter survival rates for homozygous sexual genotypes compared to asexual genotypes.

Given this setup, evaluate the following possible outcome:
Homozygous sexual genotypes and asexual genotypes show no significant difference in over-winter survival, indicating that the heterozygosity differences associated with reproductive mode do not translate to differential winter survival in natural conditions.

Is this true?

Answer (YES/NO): NO